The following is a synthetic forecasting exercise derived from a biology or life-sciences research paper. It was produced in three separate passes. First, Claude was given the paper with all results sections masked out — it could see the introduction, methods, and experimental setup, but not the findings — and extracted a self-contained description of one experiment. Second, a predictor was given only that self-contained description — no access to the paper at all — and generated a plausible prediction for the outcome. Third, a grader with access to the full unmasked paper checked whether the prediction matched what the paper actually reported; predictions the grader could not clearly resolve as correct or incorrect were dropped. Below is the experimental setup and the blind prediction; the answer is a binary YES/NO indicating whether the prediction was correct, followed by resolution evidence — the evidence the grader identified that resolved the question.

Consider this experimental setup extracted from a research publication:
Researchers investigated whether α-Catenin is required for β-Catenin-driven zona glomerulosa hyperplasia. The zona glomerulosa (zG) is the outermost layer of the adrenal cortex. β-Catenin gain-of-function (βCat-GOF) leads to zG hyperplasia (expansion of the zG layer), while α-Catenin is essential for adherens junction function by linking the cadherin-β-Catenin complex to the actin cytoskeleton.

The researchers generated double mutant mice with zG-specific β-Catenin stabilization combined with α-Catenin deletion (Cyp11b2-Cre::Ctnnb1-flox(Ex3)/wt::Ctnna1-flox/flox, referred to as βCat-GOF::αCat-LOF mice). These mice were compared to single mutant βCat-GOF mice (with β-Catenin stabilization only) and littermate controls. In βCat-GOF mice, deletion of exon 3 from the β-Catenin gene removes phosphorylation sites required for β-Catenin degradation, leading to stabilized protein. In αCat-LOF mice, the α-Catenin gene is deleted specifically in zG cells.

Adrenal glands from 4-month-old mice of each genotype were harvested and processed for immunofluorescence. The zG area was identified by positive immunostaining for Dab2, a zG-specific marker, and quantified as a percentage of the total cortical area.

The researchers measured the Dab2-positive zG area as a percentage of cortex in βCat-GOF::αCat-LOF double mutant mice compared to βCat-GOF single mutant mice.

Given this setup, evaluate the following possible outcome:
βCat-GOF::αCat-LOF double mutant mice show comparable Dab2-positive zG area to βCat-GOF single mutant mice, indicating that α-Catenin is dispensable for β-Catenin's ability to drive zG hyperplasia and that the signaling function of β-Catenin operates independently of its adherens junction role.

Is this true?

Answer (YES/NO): NO